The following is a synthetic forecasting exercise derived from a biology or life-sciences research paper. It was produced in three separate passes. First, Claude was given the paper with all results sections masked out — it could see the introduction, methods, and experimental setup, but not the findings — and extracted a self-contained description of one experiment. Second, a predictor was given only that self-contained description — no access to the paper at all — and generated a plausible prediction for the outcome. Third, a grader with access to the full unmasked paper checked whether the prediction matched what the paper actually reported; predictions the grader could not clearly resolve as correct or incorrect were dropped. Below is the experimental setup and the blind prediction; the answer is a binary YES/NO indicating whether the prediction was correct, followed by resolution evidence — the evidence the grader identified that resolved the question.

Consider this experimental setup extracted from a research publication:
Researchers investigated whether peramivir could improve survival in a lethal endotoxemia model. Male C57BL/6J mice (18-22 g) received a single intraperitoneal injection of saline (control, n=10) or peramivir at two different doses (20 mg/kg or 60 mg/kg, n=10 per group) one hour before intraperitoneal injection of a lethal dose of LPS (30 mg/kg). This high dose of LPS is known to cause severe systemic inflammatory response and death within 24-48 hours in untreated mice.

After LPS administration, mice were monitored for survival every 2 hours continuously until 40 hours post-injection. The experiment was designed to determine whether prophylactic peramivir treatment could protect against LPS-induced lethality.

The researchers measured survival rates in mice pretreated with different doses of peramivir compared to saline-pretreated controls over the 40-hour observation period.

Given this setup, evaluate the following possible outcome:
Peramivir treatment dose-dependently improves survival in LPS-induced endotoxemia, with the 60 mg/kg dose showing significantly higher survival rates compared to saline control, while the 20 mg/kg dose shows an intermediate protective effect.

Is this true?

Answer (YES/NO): YES